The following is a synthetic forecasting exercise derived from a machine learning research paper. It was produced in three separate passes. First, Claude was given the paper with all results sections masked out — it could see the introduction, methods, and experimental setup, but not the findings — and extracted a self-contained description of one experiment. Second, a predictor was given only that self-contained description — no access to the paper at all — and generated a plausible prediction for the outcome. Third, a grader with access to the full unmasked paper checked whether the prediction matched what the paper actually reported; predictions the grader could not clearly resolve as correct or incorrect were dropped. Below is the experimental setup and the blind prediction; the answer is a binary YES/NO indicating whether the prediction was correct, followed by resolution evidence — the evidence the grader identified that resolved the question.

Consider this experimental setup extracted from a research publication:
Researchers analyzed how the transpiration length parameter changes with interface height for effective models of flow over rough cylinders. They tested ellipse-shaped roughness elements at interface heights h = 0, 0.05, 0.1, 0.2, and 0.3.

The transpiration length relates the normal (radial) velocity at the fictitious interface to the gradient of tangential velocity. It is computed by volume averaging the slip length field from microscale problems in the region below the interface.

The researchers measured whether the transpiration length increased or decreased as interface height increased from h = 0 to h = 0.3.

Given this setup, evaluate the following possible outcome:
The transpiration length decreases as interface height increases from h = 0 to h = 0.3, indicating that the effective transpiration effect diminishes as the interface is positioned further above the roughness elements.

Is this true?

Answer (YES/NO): NO